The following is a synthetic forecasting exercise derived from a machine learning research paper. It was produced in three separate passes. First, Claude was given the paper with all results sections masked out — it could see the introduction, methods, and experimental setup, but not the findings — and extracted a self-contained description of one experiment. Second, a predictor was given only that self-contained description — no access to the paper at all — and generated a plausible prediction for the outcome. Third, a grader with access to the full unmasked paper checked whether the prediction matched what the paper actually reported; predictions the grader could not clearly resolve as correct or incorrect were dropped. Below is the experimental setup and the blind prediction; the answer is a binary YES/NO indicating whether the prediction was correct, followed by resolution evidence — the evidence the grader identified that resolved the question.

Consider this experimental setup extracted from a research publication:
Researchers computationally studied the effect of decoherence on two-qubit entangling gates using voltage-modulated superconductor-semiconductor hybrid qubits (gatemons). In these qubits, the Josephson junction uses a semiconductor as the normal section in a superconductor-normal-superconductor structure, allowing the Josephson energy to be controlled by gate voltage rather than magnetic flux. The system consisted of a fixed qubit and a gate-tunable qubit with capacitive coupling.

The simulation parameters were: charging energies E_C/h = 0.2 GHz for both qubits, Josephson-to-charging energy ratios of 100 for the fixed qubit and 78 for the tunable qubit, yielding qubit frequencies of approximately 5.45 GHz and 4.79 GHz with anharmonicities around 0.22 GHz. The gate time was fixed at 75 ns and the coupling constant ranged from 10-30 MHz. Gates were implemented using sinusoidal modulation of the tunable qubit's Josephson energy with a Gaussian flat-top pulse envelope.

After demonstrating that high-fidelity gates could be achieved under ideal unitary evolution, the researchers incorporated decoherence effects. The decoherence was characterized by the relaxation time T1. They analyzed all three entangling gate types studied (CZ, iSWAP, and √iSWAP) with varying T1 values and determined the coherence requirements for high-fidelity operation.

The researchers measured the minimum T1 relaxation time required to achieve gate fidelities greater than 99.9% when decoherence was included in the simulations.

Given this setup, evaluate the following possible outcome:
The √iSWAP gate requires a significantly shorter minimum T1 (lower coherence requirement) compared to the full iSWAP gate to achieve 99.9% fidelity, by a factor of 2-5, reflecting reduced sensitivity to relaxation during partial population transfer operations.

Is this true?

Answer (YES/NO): NO